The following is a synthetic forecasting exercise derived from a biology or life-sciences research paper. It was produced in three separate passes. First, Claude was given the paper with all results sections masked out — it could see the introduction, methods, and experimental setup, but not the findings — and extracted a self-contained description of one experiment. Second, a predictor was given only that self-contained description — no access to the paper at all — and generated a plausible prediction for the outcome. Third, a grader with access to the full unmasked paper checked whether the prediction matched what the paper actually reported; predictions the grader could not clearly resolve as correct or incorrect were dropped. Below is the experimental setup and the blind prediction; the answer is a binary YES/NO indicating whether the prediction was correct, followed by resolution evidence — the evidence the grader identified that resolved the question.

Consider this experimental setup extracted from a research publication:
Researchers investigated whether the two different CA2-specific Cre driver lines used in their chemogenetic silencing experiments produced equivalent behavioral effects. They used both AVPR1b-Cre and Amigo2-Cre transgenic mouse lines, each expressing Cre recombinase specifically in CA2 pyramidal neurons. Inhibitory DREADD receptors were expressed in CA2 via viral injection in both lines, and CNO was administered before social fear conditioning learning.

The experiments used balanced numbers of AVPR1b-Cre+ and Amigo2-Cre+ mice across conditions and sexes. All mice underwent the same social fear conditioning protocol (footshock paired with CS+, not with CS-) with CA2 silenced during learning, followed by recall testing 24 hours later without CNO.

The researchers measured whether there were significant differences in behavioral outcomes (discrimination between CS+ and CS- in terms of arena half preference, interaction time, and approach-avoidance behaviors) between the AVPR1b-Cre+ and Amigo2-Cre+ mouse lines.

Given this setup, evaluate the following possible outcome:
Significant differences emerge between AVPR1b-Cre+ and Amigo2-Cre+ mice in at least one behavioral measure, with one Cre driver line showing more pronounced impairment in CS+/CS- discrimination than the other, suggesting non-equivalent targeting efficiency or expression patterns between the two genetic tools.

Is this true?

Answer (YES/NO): NO